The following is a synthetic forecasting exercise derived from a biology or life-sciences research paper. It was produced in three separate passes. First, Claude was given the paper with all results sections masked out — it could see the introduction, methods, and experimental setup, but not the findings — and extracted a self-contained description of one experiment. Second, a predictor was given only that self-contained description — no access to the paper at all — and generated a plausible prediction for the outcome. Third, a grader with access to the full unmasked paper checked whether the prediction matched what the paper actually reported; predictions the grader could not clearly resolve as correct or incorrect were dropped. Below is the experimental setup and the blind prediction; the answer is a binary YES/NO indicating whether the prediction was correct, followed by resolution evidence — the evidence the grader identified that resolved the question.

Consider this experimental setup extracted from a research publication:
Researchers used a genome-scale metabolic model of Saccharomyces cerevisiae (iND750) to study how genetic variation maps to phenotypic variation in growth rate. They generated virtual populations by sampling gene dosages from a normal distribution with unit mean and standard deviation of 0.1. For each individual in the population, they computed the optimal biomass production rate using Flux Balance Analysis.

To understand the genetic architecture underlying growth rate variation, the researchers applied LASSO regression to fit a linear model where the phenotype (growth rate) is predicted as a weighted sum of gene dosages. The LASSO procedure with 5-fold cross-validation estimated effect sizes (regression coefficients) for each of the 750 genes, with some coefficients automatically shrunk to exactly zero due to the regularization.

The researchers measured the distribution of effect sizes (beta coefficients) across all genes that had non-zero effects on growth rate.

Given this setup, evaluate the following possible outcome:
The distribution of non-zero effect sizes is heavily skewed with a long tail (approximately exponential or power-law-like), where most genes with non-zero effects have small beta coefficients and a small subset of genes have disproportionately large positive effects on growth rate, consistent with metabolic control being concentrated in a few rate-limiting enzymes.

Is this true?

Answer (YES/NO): NO